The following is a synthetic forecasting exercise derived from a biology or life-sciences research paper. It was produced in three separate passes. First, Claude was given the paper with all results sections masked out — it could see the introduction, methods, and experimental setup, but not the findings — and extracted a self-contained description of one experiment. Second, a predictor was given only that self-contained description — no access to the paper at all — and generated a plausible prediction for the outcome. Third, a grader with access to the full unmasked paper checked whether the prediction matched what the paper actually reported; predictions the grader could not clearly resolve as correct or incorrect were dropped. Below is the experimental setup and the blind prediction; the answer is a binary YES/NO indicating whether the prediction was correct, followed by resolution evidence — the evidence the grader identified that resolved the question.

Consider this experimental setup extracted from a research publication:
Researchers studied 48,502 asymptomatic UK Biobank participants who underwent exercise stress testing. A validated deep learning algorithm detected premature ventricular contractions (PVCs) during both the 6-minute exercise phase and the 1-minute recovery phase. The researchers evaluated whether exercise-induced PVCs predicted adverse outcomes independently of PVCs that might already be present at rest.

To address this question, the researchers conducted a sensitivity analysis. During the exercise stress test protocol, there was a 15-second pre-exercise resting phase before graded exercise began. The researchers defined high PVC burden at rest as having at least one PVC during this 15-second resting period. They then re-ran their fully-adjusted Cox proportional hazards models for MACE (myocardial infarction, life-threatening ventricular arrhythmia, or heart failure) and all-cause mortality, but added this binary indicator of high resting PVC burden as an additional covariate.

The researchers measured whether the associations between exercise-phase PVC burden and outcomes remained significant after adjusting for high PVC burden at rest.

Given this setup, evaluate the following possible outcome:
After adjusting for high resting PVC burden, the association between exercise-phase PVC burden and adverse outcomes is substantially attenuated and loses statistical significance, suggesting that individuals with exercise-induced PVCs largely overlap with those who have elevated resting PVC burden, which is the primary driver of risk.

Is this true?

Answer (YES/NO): NO